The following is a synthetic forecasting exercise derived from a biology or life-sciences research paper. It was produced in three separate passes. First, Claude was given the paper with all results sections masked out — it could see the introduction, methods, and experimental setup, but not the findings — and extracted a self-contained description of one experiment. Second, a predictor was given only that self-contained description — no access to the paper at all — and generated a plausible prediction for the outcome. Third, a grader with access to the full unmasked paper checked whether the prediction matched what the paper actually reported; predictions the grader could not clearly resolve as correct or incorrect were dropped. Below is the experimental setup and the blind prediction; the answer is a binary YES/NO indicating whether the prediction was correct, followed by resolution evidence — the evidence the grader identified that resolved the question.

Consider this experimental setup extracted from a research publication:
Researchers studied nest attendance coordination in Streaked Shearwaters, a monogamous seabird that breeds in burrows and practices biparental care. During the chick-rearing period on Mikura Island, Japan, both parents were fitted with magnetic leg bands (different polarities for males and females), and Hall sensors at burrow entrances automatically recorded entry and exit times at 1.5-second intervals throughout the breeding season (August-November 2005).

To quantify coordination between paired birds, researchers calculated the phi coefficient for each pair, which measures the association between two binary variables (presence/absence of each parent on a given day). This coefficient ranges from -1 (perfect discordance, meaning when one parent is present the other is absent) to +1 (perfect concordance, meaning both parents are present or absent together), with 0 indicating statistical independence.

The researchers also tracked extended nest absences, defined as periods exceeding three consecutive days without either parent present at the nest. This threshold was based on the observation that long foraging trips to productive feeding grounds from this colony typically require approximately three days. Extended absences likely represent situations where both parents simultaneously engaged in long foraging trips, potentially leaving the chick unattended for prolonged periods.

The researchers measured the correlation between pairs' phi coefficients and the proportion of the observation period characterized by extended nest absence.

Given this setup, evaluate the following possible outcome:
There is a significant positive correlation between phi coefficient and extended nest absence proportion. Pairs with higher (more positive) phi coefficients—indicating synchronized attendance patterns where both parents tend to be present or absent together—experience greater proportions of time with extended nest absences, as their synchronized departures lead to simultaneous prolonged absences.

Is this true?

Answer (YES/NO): YES